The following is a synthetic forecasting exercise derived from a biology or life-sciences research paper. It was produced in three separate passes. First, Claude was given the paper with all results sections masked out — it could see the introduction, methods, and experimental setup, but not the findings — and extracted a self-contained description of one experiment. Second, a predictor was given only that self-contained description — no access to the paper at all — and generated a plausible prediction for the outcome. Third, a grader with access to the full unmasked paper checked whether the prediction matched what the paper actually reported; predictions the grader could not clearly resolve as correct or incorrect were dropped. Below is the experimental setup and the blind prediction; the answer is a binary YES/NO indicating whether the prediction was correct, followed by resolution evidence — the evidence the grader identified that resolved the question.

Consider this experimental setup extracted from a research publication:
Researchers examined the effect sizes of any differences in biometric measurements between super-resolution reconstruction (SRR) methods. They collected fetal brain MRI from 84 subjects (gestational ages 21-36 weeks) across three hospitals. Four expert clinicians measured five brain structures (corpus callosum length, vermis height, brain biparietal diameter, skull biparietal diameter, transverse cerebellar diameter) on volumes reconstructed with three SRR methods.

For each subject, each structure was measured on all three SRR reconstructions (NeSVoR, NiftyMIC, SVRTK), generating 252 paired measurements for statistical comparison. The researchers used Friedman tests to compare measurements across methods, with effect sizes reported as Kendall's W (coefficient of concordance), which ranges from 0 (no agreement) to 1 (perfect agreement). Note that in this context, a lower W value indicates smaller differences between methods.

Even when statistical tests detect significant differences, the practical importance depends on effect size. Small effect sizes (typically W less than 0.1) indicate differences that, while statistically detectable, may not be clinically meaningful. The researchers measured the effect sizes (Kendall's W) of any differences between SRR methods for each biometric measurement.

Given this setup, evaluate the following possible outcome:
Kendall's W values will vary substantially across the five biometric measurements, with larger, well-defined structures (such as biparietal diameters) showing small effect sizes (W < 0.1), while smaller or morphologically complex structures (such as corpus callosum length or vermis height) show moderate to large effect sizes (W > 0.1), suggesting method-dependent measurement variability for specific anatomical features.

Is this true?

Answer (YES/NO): NO